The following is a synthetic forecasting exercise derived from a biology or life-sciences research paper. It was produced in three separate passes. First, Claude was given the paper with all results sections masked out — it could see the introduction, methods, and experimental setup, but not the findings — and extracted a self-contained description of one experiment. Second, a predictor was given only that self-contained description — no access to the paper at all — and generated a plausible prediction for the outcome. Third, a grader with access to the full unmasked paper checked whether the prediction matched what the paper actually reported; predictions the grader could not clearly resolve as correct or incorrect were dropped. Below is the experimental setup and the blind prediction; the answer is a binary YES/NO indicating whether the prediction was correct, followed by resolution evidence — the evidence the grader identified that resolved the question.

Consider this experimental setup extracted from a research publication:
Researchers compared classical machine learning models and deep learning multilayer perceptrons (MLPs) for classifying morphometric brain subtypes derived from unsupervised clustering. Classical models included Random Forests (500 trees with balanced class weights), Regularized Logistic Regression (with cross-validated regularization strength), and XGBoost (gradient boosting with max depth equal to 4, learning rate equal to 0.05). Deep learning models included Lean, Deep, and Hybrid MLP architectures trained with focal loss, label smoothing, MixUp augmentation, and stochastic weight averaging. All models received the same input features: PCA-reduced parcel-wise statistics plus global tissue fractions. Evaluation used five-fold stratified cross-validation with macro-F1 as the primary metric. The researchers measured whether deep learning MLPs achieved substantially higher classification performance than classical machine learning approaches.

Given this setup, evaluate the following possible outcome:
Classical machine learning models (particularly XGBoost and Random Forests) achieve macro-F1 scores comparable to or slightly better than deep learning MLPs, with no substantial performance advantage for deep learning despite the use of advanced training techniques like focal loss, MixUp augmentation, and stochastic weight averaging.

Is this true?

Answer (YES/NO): NO